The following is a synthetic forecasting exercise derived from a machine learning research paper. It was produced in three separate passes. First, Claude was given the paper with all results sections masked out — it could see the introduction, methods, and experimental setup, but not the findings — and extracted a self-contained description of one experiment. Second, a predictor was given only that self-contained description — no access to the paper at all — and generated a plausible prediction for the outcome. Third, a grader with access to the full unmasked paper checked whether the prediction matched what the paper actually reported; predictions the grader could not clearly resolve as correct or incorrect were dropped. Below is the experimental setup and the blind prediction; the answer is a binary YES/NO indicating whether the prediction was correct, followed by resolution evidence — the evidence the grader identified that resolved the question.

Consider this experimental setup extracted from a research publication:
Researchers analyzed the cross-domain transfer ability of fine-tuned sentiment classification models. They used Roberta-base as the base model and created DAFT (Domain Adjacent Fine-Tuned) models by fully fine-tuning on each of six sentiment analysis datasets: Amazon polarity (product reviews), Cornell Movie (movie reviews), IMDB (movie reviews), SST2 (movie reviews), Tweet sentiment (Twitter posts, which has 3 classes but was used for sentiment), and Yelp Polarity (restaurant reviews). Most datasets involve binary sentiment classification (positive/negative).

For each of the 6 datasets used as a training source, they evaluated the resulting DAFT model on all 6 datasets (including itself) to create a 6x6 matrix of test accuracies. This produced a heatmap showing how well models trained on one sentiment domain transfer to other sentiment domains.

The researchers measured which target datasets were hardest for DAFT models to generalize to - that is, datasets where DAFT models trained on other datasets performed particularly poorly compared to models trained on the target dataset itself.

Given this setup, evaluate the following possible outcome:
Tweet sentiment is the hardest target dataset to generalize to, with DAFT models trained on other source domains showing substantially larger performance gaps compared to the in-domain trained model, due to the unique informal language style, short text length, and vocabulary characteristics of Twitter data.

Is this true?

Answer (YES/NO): YES